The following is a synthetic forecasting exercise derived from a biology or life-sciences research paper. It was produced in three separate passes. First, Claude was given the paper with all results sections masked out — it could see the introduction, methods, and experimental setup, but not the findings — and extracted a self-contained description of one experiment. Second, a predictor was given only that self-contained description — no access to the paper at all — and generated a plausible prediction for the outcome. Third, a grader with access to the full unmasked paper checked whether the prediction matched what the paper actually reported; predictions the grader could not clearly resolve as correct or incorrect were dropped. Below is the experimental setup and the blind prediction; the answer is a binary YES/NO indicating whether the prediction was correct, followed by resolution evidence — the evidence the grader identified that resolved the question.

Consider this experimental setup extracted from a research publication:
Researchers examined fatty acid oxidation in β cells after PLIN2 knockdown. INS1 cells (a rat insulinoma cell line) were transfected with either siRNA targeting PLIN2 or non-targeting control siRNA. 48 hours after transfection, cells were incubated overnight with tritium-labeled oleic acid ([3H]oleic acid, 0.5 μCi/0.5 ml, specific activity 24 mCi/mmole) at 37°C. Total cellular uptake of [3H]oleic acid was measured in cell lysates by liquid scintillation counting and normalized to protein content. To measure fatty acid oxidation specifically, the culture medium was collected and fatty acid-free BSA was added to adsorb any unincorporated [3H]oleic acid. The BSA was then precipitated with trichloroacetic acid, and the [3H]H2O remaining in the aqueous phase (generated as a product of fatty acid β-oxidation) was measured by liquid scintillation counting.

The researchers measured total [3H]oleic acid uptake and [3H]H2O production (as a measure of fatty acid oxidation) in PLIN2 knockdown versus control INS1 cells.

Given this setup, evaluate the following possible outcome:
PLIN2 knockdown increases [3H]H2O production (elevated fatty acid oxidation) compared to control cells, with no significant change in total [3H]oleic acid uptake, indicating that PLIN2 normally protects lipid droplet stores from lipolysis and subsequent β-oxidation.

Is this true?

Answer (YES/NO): NO